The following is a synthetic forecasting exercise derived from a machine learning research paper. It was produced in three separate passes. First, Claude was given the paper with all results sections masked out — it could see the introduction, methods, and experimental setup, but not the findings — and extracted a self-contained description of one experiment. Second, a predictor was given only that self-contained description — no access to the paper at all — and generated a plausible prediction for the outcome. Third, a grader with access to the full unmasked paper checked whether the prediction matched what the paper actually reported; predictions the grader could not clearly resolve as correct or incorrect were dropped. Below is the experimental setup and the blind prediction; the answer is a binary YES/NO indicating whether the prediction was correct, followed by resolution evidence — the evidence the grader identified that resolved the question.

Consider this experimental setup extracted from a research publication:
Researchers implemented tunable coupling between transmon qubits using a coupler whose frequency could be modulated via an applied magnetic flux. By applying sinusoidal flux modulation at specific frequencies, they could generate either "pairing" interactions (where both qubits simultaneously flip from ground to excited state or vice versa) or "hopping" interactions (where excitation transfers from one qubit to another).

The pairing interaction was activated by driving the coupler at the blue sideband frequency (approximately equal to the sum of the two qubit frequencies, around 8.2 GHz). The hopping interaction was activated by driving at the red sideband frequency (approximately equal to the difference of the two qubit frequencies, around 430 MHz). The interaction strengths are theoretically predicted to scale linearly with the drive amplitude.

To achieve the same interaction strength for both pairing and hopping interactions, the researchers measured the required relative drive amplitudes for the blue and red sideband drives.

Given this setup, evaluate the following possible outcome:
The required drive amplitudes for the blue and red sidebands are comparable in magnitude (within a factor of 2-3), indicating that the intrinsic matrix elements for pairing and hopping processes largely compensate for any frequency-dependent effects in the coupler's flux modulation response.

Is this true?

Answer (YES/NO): NO